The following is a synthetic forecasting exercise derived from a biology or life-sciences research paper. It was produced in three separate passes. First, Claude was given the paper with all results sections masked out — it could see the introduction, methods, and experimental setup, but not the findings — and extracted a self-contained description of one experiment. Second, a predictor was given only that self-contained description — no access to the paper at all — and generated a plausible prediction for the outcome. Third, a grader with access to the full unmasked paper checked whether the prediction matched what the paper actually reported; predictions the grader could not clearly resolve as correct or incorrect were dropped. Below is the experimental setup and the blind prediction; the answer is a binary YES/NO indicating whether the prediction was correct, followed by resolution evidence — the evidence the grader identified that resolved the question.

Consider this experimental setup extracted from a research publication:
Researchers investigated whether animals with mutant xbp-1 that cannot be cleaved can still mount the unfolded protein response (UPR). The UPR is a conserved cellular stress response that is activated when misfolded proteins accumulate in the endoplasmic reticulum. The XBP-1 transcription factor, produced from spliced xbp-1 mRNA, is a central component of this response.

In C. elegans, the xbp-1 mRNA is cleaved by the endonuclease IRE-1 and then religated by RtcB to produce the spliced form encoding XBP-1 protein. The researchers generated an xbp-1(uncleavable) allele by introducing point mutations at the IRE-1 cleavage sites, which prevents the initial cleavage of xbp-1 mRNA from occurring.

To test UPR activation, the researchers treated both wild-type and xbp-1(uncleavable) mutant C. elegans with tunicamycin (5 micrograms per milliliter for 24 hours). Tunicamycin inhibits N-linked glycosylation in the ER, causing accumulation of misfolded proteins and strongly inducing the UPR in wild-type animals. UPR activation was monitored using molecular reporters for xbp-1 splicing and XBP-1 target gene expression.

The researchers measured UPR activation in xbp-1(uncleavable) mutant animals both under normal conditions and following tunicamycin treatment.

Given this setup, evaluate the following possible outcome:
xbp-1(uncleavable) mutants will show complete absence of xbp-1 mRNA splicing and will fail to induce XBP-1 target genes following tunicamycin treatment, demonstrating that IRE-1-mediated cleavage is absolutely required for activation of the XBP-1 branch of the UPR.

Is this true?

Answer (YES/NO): YES